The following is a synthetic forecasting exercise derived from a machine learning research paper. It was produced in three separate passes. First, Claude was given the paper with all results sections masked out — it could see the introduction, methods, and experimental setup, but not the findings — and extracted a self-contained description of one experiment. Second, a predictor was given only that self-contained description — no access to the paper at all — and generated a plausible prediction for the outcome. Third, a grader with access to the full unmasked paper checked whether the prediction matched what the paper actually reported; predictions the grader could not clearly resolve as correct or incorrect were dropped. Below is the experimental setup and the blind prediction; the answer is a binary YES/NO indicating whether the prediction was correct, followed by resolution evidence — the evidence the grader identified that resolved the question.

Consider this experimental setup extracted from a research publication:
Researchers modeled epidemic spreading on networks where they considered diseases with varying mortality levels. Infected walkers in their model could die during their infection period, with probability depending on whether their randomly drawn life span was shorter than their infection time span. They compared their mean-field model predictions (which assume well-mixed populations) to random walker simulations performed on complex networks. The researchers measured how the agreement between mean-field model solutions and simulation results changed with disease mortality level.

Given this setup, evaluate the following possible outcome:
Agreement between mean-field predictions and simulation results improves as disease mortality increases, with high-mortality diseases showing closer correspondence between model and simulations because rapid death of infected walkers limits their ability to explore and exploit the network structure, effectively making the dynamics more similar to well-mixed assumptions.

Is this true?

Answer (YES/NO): NO